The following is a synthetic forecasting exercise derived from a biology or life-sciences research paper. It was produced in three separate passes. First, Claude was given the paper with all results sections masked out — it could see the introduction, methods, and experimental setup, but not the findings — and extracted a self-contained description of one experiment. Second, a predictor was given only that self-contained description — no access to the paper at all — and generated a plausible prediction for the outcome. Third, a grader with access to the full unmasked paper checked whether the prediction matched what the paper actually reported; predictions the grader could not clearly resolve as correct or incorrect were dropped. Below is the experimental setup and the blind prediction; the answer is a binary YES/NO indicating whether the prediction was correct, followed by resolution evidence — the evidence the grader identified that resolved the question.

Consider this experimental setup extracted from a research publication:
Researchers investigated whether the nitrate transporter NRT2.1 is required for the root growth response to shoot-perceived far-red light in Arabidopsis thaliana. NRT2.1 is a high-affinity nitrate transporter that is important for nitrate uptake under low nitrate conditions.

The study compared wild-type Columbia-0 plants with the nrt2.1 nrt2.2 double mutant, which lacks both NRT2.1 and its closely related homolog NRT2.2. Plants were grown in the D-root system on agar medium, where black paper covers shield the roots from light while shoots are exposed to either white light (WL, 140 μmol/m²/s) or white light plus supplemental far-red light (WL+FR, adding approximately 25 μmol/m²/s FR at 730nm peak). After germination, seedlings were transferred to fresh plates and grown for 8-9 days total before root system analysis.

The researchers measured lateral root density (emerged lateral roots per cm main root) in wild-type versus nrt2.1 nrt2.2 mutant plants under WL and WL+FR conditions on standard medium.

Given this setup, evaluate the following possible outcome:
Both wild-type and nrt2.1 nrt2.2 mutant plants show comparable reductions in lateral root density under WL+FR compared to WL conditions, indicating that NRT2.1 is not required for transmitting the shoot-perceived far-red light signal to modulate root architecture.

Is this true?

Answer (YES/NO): NO